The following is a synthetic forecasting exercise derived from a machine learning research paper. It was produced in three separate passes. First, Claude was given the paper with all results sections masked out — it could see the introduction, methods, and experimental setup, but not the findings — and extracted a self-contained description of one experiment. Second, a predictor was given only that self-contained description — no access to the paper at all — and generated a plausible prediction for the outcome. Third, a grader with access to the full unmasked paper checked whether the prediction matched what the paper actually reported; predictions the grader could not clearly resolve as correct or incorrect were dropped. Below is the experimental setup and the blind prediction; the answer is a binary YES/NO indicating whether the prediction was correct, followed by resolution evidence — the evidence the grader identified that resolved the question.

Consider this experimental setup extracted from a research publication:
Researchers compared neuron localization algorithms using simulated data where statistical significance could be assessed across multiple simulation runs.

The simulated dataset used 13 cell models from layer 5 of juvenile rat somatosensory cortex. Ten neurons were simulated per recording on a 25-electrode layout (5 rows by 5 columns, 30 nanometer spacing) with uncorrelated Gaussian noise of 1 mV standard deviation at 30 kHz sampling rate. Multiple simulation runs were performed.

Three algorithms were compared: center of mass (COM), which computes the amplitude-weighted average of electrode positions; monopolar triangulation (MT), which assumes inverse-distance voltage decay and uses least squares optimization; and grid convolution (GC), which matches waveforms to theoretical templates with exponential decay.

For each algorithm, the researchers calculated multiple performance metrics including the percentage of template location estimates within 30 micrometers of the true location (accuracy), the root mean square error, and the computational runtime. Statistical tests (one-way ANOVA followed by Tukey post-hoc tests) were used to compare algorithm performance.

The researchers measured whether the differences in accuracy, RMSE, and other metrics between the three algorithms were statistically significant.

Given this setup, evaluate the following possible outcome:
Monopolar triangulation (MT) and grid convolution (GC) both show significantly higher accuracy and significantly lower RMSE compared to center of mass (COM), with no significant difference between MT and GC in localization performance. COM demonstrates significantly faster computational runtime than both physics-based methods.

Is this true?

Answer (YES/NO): NO